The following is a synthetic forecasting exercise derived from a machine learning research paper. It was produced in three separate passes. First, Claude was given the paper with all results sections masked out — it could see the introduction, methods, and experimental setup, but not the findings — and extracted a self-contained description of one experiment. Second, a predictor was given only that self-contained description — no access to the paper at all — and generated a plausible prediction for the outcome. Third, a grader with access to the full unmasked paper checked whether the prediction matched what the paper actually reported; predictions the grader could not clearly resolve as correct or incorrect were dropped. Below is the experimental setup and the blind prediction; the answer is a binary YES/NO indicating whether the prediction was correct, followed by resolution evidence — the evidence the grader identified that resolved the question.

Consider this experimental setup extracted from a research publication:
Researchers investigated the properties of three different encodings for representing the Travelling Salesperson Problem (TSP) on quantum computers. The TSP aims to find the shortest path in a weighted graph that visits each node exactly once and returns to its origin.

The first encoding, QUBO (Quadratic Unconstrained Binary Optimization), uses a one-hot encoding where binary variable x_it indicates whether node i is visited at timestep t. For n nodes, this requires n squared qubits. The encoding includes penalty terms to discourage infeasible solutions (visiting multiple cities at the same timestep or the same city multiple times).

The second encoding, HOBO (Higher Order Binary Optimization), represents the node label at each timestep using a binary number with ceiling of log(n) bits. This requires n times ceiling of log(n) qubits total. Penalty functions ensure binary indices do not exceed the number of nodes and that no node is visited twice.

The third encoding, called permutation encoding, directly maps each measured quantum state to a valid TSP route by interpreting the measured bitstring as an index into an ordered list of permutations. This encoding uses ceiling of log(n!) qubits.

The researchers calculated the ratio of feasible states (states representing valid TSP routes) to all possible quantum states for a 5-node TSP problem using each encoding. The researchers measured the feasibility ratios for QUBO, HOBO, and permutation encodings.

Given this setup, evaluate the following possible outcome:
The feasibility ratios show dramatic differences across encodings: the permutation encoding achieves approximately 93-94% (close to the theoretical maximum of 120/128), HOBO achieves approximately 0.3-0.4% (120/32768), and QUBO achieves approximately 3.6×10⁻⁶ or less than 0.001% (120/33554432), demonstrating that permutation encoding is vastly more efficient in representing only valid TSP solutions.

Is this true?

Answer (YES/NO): NO